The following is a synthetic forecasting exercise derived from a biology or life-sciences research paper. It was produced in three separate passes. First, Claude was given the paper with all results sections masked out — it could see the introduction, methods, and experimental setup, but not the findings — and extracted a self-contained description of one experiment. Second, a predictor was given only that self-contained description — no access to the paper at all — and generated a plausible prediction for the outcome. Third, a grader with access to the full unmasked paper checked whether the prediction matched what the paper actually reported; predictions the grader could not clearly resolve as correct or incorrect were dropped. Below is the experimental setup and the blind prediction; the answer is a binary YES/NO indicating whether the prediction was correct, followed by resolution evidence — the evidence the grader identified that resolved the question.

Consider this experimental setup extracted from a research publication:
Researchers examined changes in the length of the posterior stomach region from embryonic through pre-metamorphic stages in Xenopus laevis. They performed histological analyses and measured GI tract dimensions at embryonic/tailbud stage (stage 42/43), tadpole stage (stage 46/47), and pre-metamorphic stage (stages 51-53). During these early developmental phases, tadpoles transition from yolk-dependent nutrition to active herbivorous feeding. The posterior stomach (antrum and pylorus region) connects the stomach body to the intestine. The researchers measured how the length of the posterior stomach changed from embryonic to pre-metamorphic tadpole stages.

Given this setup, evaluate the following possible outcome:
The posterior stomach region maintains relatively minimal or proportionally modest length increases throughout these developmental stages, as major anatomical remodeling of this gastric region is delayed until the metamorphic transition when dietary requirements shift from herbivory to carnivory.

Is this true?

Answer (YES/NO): NO